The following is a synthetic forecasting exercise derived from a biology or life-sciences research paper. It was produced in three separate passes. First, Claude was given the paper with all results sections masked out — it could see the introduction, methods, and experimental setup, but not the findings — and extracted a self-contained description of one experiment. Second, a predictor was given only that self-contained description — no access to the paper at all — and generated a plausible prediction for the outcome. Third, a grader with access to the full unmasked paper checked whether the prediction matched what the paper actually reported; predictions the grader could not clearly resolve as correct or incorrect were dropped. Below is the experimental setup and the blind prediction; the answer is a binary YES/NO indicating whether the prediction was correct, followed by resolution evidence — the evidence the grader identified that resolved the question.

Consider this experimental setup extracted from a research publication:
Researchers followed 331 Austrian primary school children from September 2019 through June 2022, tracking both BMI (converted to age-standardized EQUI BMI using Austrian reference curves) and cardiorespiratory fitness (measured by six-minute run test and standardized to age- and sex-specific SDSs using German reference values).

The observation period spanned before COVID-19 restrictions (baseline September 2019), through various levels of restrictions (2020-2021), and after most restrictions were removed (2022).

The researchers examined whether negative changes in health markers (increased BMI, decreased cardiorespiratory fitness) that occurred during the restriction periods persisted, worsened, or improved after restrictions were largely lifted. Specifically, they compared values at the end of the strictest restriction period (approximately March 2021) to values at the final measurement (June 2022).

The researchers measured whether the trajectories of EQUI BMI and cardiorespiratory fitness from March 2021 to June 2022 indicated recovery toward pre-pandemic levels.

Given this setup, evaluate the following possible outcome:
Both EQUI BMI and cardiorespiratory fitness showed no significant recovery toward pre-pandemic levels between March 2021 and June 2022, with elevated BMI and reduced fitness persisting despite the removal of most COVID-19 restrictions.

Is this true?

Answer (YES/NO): NO